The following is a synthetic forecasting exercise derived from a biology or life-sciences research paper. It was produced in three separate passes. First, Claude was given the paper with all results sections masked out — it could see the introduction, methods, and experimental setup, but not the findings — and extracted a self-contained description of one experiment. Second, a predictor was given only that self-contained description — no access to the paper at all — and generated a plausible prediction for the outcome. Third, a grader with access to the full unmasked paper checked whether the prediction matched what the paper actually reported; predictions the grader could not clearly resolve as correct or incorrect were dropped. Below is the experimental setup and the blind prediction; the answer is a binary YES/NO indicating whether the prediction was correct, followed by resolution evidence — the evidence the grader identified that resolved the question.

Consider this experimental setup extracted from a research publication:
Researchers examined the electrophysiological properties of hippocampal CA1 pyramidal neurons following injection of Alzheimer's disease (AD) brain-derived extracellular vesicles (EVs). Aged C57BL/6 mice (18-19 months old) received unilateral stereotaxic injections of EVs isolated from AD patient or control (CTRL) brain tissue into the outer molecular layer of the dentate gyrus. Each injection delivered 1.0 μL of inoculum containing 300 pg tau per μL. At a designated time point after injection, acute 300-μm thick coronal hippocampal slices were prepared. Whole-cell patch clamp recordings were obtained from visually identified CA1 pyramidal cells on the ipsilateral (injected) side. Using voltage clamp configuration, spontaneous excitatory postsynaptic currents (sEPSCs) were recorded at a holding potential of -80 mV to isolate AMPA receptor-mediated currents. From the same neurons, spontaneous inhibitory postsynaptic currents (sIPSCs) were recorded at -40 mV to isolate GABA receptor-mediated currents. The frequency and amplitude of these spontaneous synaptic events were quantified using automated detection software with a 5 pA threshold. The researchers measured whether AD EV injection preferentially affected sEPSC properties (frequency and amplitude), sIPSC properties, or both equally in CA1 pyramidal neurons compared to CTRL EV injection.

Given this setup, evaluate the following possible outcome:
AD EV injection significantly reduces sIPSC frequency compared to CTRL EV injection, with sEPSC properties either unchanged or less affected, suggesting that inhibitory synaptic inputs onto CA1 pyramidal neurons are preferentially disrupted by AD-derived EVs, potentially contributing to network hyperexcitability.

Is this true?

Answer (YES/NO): NO